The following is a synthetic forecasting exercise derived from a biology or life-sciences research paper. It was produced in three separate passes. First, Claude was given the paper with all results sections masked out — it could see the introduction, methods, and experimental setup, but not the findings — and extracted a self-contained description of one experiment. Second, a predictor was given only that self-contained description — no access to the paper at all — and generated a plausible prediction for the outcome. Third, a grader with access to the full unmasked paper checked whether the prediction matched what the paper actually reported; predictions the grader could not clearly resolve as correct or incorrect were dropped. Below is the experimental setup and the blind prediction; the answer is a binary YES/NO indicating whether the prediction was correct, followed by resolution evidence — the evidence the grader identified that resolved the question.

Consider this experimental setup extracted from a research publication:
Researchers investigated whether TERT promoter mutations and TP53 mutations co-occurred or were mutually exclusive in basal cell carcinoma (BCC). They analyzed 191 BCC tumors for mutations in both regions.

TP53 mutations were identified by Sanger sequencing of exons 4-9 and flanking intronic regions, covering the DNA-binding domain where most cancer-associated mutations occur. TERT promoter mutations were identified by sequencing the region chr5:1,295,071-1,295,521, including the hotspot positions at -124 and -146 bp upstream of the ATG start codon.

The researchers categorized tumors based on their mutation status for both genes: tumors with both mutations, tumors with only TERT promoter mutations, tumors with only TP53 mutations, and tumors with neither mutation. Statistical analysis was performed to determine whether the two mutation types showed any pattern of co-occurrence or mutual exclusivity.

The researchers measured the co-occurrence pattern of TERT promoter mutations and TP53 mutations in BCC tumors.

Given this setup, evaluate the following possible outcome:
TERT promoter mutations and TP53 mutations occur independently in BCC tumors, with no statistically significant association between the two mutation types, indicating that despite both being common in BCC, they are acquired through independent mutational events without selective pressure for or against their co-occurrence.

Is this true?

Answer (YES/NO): NO